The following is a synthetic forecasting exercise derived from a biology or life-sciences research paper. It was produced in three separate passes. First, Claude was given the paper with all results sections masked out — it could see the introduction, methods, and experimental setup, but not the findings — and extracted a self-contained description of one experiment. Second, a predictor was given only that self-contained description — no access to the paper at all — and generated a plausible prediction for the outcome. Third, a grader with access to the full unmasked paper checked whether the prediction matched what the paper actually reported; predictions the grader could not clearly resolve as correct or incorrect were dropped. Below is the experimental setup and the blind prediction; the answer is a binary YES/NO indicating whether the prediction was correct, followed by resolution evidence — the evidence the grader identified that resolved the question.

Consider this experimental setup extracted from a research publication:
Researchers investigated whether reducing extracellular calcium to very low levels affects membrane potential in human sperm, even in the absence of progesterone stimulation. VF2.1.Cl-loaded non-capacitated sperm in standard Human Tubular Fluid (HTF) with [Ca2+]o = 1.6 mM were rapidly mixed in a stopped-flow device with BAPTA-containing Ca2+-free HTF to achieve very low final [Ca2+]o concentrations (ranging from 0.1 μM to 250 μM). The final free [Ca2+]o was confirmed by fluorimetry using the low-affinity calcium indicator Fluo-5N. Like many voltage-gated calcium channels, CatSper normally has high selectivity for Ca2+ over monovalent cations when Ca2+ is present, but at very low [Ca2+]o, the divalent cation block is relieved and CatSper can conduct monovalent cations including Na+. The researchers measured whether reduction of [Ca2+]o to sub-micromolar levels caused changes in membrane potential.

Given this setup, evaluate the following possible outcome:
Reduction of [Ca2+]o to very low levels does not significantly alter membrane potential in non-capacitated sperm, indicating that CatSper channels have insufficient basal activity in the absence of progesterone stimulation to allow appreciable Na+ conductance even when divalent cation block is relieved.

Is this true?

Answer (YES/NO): NO